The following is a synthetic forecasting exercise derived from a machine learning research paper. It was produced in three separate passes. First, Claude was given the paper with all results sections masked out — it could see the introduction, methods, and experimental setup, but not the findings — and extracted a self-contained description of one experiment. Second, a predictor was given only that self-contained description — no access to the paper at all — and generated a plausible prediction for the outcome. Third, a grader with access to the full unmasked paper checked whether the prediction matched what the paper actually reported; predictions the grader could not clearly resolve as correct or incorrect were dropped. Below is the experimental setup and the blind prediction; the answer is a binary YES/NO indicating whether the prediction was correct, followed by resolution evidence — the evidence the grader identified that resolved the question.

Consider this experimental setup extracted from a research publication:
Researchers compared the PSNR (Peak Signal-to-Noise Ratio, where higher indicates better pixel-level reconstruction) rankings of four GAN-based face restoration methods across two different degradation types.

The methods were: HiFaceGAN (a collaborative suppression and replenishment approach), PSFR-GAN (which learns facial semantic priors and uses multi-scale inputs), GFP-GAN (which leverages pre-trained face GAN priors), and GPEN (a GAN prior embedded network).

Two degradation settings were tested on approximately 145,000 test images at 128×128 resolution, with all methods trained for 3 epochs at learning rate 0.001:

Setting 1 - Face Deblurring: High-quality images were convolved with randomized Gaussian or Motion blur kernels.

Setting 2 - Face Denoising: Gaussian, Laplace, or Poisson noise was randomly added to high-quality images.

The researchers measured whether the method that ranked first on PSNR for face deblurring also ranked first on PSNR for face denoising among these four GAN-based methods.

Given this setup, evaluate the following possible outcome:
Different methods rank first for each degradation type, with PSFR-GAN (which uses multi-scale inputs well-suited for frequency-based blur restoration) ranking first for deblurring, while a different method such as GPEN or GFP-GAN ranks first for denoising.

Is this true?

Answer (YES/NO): NO